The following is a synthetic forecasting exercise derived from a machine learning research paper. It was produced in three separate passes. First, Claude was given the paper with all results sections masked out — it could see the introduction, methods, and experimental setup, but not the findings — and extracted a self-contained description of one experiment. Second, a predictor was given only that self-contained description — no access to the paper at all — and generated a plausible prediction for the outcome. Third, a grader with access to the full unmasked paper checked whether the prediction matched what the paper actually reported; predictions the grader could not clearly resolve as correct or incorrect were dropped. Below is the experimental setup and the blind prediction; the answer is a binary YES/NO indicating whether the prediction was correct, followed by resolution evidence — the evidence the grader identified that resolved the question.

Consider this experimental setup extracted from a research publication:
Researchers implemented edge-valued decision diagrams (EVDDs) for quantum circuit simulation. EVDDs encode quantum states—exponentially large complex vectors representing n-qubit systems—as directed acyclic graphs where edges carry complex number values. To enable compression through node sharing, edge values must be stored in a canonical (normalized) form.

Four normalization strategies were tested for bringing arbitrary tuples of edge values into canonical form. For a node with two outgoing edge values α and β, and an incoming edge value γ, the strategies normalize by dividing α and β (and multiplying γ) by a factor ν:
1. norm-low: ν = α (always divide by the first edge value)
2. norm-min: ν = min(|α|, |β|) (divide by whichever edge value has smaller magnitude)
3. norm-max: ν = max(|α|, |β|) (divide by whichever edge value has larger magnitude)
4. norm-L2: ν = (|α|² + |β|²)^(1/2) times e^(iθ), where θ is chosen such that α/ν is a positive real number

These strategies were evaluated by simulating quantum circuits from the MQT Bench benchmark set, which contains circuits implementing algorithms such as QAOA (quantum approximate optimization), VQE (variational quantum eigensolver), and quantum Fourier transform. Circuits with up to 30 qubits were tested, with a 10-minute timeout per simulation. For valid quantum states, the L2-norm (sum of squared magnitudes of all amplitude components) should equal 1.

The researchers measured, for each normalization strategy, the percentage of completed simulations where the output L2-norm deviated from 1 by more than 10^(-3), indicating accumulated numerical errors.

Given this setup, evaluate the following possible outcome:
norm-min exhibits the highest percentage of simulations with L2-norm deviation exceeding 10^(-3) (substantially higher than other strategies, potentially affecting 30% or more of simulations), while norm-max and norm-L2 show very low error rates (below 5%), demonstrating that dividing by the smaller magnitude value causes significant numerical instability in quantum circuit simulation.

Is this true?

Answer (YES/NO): NO